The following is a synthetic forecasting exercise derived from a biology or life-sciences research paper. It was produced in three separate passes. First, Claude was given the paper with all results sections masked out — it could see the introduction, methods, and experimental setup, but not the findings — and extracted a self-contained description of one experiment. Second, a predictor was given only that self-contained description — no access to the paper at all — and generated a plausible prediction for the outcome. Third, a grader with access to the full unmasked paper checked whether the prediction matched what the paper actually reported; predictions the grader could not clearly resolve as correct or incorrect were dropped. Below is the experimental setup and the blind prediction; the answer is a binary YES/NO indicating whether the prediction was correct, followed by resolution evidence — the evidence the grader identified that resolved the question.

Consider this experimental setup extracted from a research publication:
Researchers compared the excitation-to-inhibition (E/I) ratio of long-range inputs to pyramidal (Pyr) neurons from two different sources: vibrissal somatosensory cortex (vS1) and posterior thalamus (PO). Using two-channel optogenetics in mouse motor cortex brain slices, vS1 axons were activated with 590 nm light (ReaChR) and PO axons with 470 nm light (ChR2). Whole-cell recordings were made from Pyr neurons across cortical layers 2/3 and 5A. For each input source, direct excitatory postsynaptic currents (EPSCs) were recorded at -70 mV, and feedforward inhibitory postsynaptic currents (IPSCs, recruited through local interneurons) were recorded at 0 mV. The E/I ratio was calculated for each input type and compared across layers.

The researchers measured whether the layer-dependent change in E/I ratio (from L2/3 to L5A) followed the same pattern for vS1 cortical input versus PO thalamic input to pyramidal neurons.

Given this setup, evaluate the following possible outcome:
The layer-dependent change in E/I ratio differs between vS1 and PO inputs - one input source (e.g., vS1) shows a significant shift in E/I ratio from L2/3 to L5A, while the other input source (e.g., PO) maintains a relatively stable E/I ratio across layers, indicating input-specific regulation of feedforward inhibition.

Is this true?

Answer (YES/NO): NO